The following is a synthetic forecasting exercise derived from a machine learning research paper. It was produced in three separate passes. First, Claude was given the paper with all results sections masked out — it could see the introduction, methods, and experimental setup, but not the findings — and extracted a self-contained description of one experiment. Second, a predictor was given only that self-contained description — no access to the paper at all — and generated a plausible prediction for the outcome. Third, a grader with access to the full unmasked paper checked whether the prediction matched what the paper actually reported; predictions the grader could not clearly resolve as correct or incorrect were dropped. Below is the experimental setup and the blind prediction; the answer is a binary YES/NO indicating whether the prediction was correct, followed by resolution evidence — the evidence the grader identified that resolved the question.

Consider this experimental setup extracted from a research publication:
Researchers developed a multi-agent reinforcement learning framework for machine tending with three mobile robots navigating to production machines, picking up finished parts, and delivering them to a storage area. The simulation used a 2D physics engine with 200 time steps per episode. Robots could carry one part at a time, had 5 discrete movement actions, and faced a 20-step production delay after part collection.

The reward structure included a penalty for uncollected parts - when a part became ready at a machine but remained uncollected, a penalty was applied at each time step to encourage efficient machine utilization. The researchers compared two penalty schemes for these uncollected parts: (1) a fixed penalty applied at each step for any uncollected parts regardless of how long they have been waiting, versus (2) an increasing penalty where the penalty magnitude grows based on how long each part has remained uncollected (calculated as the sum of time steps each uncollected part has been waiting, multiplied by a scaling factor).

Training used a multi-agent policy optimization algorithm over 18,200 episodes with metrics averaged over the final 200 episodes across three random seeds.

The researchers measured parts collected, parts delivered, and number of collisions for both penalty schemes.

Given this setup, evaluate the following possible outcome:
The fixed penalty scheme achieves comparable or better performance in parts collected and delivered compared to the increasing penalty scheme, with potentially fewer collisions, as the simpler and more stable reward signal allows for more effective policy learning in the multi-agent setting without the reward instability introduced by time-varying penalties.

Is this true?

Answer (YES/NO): YES